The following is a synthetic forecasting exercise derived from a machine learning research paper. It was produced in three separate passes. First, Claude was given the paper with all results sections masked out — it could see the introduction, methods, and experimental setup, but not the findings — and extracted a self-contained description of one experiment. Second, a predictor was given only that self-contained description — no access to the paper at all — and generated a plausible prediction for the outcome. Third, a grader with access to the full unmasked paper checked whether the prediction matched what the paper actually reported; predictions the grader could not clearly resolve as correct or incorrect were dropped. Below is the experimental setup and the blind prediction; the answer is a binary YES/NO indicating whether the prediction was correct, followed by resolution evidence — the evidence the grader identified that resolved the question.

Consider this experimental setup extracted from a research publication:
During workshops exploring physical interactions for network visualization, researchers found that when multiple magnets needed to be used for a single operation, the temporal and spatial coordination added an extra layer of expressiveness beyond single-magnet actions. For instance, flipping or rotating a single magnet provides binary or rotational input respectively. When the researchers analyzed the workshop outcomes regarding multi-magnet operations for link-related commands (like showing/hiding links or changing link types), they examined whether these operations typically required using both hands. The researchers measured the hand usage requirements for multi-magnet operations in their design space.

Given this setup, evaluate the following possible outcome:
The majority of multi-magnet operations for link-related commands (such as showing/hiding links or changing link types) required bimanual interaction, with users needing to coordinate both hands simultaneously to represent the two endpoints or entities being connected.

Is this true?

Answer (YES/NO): NO